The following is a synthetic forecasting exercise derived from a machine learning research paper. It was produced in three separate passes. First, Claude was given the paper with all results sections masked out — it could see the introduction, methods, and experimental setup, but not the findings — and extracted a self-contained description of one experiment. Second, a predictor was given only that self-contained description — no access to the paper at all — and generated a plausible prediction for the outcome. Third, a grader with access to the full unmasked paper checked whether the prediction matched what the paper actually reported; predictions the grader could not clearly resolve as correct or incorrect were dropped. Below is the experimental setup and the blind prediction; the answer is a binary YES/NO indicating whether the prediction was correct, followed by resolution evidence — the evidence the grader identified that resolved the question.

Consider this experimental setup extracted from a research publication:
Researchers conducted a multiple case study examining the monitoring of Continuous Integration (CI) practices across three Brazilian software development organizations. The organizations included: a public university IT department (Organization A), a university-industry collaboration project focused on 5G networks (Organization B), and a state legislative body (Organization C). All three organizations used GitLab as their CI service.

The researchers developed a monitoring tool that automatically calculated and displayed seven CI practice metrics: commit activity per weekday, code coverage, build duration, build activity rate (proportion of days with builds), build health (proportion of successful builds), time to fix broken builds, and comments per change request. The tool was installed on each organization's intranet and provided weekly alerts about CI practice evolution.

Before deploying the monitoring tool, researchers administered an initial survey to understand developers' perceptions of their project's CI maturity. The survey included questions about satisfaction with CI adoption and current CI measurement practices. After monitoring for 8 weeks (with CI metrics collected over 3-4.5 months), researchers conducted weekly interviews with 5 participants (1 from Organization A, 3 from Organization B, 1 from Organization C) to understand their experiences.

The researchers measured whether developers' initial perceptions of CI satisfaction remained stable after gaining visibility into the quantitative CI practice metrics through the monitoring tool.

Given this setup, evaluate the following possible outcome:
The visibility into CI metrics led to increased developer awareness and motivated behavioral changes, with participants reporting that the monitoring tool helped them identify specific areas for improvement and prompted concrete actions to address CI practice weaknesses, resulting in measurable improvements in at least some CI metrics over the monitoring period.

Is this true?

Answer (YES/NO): YES